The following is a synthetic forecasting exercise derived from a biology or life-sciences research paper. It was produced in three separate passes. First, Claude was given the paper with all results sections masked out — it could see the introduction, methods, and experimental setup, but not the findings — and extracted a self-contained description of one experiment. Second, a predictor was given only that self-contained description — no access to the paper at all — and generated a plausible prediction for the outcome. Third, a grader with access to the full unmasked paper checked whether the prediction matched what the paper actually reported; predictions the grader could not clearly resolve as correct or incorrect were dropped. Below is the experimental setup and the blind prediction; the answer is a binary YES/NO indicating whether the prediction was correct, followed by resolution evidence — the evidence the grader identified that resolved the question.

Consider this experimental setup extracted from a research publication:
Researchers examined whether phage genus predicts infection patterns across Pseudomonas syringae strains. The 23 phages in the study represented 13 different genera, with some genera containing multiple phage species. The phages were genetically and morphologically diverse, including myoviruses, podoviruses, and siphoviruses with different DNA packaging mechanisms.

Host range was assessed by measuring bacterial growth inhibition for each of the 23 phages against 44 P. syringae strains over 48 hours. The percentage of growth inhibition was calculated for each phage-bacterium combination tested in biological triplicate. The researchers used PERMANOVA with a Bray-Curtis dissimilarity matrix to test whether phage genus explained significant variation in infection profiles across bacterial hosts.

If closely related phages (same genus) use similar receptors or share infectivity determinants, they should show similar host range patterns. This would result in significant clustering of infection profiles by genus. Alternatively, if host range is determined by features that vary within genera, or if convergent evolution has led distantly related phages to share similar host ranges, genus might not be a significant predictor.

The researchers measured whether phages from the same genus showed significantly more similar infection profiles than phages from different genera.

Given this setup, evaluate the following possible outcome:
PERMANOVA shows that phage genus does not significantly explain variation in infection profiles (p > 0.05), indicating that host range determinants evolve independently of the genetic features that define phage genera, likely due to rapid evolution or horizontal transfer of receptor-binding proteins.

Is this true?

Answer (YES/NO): NO